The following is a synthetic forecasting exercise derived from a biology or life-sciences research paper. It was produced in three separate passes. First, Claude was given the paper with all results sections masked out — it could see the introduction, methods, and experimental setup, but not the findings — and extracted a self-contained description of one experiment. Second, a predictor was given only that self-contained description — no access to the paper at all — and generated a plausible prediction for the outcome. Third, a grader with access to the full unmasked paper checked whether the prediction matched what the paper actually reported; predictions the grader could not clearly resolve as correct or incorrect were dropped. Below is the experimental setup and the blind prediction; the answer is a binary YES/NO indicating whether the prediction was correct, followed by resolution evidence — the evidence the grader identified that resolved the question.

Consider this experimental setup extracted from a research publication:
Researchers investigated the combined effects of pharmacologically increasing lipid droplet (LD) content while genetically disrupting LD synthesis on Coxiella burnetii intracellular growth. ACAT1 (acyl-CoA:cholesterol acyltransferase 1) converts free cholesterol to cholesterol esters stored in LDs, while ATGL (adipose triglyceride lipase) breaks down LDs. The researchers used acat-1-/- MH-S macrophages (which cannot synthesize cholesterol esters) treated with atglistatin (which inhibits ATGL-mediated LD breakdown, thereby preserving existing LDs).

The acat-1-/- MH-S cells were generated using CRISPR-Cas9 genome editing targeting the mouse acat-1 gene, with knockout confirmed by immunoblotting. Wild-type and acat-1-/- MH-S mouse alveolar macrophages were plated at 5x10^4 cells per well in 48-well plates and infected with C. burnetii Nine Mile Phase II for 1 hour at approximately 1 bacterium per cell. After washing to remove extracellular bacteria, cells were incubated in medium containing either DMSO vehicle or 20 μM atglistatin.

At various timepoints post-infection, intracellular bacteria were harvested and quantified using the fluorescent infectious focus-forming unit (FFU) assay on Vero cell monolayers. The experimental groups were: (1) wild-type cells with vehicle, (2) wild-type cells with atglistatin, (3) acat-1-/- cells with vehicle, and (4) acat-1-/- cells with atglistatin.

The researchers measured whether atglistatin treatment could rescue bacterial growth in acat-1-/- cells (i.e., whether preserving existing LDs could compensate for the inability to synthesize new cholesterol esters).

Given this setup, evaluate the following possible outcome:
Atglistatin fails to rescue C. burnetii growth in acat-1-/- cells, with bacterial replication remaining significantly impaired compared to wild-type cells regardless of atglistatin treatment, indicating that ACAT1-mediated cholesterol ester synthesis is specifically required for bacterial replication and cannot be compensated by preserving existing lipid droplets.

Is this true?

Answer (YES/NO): NO